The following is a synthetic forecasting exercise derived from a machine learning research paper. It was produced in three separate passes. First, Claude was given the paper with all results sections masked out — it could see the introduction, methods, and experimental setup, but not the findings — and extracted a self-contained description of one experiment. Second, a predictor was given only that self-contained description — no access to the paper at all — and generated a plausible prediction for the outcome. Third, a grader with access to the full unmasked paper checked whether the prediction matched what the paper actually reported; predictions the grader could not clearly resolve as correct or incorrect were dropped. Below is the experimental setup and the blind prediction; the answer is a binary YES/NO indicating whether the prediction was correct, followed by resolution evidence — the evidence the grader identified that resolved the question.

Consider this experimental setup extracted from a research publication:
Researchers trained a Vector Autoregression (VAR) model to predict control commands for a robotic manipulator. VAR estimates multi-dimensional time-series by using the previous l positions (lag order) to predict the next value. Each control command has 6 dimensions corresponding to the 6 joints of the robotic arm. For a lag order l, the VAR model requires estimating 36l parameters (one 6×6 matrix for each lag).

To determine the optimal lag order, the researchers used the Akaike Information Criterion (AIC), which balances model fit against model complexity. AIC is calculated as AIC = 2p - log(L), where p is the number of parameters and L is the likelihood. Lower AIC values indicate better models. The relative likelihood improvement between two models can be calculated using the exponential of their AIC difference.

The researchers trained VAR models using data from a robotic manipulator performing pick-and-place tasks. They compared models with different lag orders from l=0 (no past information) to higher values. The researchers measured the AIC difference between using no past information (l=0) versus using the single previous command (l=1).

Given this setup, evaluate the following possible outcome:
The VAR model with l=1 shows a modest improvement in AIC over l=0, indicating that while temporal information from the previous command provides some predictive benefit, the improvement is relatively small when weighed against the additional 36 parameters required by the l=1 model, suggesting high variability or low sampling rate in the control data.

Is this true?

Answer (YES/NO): NO